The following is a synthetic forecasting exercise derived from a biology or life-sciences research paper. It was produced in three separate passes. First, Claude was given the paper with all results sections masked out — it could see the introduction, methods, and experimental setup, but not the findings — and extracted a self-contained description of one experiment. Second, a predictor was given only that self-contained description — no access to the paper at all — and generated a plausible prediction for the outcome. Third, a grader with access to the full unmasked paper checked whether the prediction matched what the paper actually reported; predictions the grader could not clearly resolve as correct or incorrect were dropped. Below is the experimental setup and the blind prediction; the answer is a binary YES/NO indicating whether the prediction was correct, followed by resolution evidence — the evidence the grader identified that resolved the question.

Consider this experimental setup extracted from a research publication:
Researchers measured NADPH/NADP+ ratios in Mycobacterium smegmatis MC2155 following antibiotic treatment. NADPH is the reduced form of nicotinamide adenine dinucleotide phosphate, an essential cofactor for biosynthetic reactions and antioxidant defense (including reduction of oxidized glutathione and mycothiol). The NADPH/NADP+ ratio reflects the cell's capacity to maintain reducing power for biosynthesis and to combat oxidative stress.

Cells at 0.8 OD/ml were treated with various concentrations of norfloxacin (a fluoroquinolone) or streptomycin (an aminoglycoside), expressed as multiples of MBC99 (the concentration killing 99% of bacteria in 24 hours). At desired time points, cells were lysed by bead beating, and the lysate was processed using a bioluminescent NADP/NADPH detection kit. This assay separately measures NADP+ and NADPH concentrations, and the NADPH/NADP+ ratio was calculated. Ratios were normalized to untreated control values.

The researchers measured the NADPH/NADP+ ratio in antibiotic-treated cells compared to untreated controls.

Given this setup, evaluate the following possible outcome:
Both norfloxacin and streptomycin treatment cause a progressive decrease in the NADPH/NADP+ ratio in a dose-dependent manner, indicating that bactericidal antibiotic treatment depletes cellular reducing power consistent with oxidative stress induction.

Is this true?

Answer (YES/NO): NO